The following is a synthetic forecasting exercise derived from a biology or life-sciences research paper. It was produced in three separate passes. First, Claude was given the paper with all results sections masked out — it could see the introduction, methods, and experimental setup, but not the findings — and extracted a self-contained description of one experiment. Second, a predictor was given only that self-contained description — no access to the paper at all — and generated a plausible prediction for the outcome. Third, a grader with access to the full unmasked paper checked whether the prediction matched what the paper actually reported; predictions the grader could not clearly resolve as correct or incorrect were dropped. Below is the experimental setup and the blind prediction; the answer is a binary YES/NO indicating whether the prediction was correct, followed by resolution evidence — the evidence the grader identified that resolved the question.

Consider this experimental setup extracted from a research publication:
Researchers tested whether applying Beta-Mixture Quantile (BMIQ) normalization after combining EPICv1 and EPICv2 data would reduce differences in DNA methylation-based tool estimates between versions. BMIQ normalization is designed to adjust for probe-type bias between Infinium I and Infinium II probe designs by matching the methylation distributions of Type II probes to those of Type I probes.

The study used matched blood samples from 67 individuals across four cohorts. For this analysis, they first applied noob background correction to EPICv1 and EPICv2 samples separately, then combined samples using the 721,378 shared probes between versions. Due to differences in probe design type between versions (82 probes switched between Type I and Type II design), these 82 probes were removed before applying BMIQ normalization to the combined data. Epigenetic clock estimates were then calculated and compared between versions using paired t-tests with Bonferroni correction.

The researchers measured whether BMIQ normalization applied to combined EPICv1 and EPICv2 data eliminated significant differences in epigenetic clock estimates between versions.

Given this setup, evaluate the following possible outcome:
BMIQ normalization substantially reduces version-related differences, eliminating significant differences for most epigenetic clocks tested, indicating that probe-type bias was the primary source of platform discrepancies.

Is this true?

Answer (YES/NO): NO